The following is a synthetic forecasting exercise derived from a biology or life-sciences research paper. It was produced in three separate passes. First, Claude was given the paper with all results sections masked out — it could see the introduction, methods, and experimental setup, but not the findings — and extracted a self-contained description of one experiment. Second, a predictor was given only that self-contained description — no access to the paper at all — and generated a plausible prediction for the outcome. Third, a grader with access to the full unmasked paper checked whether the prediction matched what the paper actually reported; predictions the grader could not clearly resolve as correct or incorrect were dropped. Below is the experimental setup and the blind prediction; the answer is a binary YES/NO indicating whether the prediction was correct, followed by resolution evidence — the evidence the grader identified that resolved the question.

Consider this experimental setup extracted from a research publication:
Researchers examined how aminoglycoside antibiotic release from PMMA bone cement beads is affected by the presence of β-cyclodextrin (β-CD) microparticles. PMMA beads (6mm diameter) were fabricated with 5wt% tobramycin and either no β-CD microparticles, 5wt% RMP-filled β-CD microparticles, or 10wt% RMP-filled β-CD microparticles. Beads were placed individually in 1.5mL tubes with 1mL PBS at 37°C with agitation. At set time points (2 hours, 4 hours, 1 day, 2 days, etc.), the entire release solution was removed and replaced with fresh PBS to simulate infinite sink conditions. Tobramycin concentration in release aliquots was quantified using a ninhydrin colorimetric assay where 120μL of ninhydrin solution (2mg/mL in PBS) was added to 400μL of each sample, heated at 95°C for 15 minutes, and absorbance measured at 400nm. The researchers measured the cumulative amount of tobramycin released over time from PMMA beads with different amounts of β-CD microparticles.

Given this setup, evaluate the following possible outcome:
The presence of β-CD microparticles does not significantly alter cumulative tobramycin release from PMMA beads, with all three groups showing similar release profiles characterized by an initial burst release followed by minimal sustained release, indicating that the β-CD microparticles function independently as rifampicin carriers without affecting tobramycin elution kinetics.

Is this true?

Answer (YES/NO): NO